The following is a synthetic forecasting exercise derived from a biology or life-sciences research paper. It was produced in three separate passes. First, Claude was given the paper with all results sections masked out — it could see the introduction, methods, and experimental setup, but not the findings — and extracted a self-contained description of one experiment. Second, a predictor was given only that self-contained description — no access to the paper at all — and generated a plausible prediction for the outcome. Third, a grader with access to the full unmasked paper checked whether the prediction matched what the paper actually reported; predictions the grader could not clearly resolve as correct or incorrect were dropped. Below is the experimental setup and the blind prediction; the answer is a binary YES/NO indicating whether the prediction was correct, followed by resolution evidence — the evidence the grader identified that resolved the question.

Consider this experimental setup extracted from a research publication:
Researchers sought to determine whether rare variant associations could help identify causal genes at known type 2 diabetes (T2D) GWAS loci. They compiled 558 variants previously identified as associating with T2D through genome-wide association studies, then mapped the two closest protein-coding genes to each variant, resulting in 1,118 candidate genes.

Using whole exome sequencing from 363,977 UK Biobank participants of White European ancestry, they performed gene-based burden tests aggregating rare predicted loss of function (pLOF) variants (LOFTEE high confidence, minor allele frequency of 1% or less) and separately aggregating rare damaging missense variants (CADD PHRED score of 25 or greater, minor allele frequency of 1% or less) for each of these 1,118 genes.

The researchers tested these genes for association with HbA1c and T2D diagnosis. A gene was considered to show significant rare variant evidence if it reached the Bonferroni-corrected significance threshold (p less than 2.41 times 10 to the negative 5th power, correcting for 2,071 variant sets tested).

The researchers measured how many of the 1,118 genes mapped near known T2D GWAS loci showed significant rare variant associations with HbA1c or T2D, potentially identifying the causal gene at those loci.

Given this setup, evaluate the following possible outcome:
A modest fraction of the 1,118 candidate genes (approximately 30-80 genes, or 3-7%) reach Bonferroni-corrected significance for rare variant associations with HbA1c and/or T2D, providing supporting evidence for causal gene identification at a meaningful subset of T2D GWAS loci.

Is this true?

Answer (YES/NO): NO